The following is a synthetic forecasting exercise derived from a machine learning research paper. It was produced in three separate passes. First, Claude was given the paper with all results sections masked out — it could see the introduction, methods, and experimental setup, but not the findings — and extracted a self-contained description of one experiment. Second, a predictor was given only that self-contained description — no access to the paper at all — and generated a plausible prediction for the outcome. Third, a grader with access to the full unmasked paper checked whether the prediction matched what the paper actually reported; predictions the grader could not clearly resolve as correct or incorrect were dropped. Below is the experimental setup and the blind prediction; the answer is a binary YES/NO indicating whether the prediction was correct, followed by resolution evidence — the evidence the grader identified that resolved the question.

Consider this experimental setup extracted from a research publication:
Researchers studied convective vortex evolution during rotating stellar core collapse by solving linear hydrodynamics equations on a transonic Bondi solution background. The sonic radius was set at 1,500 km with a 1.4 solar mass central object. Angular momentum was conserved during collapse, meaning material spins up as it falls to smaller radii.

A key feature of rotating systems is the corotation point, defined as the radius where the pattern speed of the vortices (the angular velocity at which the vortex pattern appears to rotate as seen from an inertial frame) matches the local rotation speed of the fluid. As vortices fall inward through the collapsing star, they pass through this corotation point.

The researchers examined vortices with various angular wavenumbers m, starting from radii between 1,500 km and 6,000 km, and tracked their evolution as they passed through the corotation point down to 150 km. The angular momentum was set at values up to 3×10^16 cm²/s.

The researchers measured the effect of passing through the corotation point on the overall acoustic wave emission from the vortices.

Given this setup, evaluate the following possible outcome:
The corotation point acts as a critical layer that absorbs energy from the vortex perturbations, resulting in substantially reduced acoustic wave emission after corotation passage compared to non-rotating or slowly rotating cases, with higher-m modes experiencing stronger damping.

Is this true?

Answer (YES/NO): NO